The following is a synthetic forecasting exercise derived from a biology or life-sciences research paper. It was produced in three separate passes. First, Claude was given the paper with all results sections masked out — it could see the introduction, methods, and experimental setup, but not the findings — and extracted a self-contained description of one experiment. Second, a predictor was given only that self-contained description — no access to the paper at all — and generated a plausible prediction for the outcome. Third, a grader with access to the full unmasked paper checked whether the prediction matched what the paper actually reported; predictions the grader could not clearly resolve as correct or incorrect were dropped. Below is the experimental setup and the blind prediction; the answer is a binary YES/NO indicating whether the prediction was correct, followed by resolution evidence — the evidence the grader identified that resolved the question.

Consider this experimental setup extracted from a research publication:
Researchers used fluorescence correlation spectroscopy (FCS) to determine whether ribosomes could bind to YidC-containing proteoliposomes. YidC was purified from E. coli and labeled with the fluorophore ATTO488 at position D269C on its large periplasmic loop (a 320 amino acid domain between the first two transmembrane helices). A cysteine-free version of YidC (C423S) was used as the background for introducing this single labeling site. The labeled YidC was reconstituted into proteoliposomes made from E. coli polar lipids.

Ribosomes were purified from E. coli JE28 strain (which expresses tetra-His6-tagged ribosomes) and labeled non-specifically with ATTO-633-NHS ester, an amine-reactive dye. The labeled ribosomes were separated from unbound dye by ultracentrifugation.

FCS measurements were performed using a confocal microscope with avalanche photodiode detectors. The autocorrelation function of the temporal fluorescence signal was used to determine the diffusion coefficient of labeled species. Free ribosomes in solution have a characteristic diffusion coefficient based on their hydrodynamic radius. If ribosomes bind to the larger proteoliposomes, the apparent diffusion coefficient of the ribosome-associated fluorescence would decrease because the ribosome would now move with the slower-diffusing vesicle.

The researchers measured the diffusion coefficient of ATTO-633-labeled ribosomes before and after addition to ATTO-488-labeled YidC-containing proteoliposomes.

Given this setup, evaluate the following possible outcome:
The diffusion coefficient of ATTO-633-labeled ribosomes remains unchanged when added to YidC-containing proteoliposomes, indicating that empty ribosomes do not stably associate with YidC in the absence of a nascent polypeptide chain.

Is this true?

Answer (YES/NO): NO